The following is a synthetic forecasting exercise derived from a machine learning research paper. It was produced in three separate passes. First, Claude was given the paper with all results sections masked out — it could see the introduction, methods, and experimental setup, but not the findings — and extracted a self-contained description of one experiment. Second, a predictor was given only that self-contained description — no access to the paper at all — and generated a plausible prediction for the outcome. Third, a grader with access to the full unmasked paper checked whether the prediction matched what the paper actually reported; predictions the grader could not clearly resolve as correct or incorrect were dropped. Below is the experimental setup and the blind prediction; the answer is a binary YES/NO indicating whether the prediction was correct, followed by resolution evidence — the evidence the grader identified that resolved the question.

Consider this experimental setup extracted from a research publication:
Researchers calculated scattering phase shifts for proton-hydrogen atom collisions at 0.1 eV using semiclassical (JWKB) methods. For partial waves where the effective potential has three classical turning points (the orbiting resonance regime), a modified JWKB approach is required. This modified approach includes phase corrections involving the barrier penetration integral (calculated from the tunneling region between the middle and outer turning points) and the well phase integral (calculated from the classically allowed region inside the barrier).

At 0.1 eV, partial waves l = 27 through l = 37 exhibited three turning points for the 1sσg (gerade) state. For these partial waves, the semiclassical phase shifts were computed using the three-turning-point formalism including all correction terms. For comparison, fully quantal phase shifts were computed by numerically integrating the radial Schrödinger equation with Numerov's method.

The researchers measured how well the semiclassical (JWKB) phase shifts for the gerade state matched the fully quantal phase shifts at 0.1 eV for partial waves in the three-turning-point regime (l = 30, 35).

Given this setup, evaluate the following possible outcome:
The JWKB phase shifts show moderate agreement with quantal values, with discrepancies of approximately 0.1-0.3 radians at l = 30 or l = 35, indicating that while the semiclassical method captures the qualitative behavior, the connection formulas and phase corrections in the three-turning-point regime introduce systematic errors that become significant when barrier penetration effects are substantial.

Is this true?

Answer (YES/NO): NO